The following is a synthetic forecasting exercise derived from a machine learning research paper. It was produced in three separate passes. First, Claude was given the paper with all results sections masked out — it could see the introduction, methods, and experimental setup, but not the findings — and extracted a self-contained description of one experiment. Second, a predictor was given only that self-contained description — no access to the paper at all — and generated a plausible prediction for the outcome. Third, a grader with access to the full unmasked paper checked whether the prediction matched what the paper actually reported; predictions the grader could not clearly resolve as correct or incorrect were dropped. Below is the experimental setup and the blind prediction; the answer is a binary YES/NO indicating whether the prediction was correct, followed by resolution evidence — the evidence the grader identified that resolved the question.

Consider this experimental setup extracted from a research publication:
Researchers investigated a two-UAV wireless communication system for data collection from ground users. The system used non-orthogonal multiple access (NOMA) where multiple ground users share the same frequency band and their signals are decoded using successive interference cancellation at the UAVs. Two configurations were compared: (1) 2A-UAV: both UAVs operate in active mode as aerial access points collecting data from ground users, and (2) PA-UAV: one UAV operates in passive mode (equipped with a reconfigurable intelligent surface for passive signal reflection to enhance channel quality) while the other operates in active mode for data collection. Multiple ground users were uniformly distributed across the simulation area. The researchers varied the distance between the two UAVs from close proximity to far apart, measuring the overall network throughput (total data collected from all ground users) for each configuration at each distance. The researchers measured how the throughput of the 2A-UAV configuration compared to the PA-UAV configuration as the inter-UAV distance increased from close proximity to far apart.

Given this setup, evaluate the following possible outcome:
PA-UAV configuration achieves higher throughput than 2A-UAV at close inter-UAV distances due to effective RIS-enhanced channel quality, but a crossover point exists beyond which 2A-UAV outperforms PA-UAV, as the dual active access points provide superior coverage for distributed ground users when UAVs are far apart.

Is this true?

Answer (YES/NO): YES